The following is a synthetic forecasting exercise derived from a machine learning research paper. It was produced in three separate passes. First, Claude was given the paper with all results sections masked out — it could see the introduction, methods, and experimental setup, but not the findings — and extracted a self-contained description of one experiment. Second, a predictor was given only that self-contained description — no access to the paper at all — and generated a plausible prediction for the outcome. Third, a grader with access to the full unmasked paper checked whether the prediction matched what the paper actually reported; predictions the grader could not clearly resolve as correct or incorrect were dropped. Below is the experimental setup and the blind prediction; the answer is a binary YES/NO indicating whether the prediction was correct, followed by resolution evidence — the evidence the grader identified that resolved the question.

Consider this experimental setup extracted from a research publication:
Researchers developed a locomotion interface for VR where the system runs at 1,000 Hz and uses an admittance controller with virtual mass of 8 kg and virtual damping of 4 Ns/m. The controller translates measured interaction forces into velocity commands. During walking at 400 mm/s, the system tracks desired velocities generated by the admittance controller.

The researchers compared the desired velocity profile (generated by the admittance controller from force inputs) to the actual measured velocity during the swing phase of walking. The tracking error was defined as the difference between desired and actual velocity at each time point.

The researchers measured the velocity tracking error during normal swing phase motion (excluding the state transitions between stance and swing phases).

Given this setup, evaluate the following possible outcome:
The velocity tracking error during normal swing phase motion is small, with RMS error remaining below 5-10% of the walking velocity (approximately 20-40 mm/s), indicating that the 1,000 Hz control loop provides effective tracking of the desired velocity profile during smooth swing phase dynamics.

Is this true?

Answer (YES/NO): NO